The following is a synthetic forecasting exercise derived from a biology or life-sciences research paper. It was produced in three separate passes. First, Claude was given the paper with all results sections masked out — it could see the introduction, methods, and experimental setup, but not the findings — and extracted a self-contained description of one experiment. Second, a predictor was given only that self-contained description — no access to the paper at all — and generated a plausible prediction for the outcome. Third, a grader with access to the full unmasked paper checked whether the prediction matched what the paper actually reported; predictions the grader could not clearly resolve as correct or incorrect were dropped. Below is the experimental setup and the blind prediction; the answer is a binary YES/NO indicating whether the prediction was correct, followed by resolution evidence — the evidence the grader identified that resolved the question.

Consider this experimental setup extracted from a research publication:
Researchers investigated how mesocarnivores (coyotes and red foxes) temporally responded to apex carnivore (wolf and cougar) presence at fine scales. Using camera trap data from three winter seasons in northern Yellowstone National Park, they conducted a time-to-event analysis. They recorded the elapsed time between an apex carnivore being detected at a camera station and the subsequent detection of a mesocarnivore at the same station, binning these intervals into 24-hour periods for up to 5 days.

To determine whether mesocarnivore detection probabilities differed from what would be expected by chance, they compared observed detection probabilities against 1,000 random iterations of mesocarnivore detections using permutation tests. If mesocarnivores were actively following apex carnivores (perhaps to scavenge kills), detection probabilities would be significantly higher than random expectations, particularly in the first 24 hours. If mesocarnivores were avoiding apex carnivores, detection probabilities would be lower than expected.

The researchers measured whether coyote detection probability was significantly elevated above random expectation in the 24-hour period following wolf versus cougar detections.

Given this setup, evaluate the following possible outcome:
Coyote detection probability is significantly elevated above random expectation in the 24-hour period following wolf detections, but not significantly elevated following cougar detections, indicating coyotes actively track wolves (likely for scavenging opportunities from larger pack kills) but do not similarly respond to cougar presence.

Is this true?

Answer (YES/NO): YES